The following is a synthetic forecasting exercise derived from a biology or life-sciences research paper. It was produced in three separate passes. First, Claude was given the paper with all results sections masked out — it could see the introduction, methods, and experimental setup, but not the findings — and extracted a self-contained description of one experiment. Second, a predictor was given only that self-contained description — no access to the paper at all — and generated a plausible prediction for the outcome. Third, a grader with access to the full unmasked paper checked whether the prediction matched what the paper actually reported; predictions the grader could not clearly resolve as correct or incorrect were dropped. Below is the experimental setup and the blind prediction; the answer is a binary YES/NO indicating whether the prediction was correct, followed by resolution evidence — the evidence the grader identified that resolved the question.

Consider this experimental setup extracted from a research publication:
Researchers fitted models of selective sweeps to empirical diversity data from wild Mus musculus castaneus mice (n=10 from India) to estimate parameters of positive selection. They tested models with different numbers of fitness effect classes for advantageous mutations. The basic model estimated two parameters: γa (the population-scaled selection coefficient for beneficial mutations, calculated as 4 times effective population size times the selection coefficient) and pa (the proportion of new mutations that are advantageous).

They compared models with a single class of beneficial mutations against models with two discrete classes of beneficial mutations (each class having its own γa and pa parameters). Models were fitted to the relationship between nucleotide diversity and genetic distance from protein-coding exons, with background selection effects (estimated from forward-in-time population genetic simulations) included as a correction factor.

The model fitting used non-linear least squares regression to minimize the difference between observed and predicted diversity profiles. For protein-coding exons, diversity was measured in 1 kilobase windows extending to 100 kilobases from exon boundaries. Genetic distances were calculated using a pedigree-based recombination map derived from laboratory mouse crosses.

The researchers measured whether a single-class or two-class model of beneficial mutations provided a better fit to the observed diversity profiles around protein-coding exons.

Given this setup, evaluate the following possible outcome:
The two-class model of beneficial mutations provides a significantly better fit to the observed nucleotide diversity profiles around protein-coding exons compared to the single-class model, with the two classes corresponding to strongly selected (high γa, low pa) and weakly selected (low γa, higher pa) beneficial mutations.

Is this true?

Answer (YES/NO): YES